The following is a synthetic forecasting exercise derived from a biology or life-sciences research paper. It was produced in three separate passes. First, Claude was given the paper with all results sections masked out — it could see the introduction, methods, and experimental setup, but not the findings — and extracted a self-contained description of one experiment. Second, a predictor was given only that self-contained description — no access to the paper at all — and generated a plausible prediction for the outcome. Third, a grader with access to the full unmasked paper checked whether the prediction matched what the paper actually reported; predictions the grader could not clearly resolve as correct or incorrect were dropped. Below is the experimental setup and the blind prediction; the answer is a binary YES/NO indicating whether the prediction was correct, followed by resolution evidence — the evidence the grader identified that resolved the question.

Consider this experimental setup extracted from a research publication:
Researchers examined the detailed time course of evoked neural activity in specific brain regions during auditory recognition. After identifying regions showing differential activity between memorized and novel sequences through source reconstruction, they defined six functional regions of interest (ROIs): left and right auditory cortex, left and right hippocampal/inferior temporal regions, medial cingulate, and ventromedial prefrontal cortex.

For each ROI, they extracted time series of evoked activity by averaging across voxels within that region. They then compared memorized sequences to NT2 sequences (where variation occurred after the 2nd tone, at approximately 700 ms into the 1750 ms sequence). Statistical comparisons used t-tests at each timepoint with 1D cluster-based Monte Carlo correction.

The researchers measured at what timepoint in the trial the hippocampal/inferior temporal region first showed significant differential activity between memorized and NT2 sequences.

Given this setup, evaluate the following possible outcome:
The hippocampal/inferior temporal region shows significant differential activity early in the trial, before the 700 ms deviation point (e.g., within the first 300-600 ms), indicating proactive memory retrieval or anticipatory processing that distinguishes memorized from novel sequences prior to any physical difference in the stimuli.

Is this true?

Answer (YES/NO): NO